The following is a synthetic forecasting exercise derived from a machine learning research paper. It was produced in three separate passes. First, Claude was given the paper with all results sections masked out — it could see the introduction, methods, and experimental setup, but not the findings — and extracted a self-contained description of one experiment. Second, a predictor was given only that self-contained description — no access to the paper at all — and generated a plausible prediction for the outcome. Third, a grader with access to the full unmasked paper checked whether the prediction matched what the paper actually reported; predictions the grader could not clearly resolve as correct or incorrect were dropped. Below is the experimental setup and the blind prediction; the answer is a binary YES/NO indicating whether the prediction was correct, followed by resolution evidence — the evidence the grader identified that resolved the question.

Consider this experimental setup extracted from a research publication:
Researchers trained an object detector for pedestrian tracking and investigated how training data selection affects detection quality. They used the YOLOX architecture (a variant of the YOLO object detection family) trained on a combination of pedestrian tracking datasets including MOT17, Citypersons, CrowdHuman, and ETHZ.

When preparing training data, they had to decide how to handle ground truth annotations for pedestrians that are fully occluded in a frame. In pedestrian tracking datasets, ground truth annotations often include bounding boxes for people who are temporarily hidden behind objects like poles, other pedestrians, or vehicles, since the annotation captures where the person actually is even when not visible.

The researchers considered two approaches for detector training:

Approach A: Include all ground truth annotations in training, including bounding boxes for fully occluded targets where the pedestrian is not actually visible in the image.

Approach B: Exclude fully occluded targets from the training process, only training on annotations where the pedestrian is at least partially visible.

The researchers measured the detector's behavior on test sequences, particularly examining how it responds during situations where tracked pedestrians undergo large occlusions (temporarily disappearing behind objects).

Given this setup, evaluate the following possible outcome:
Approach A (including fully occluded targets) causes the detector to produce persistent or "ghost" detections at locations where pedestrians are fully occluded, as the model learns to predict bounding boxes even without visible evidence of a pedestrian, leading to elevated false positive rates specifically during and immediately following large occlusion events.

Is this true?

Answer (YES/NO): YES